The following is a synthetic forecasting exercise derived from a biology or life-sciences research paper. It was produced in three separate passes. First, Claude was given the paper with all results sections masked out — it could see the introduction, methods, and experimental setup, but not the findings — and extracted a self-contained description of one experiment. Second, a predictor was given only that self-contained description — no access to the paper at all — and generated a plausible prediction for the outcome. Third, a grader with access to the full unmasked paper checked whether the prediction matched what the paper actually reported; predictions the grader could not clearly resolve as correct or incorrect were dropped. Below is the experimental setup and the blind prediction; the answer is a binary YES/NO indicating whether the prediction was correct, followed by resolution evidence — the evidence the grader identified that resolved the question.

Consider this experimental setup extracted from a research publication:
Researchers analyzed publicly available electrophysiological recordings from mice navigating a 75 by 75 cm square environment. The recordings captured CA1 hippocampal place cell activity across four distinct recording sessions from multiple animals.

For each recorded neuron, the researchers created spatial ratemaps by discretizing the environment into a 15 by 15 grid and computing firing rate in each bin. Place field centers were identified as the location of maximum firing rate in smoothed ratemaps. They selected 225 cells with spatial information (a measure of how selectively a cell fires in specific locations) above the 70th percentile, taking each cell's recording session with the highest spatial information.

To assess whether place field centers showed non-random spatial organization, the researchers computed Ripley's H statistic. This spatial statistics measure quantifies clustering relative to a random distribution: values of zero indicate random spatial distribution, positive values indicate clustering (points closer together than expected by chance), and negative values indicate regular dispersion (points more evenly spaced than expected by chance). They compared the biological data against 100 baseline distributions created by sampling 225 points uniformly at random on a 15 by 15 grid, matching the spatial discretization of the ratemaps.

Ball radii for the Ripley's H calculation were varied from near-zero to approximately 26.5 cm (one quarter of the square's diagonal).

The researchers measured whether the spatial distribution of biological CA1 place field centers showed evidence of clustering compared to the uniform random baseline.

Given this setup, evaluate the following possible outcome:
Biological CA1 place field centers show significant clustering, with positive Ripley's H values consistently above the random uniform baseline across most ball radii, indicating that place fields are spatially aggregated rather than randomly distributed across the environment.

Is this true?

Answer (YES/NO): YES